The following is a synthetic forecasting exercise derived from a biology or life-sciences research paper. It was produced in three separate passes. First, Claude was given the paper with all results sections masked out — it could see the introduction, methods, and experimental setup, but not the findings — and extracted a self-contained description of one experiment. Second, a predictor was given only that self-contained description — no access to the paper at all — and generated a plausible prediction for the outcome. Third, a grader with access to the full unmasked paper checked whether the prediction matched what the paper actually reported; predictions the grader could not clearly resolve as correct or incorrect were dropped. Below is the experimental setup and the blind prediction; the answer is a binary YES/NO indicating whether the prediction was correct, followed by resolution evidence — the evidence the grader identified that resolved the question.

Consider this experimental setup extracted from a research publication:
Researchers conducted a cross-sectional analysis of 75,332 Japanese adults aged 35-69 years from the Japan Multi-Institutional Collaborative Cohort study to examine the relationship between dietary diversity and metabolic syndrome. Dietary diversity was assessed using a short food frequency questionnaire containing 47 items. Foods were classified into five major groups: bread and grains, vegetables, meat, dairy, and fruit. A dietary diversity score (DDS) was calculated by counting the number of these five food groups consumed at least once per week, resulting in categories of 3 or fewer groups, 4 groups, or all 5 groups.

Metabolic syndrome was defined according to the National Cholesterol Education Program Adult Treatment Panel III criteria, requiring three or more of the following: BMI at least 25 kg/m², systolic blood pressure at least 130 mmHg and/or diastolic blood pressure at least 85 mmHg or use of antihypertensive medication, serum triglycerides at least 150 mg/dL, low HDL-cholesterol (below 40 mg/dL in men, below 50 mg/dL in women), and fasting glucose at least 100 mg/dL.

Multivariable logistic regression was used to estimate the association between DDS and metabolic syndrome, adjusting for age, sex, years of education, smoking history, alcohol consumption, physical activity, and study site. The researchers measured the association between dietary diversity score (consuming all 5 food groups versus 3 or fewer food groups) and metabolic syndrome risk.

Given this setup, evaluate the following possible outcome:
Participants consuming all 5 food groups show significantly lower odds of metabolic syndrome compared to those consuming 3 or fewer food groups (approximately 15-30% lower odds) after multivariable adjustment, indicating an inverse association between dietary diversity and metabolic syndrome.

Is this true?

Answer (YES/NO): YES